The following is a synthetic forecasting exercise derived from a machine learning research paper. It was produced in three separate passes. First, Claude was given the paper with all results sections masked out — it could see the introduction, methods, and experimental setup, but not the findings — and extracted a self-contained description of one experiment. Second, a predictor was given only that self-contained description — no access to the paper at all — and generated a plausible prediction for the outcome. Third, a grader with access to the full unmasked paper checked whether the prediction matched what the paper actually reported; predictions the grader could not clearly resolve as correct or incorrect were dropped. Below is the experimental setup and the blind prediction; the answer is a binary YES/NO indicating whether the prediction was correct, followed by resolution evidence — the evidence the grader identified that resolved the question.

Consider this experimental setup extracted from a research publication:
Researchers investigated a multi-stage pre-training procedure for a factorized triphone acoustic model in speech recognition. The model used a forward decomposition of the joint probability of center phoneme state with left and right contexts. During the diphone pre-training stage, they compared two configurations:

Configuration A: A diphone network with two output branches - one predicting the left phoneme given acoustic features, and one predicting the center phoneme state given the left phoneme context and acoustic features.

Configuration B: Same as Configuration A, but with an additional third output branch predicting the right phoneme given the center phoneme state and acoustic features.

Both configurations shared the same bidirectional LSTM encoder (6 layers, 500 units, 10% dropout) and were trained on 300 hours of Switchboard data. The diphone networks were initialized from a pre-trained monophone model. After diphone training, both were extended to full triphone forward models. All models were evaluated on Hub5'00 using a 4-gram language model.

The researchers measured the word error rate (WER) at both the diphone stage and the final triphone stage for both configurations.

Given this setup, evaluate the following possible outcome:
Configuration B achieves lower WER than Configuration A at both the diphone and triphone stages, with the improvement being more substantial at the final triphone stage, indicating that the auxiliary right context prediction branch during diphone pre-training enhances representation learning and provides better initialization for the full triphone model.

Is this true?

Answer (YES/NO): NO